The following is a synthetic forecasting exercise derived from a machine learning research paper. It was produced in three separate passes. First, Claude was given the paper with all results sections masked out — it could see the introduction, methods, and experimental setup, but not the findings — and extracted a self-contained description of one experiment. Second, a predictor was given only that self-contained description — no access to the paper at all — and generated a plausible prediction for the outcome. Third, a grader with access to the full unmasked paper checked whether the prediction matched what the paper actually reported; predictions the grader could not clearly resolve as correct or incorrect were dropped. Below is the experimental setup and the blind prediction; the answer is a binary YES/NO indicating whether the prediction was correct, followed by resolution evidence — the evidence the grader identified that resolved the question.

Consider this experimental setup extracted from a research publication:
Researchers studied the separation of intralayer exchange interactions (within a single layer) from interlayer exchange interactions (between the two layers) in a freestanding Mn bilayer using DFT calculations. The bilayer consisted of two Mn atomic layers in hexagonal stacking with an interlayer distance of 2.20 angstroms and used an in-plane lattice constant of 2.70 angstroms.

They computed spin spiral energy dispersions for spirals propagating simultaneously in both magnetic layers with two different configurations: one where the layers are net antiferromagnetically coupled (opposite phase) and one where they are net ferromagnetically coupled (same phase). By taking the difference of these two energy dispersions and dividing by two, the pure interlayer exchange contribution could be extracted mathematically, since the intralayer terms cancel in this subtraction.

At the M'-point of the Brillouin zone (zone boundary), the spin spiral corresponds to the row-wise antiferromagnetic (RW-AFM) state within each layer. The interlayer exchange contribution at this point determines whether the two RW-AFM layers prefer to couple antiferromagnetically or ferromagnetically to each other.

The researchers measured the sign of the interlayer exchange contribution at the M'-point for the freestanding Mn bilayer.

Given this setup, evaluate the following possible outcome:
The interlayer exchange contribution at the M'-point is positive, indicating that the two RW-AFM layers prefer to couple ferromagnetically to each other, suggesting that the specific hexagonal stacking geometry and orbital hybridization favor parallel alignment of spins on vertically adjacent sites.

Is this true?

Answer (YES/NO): YES